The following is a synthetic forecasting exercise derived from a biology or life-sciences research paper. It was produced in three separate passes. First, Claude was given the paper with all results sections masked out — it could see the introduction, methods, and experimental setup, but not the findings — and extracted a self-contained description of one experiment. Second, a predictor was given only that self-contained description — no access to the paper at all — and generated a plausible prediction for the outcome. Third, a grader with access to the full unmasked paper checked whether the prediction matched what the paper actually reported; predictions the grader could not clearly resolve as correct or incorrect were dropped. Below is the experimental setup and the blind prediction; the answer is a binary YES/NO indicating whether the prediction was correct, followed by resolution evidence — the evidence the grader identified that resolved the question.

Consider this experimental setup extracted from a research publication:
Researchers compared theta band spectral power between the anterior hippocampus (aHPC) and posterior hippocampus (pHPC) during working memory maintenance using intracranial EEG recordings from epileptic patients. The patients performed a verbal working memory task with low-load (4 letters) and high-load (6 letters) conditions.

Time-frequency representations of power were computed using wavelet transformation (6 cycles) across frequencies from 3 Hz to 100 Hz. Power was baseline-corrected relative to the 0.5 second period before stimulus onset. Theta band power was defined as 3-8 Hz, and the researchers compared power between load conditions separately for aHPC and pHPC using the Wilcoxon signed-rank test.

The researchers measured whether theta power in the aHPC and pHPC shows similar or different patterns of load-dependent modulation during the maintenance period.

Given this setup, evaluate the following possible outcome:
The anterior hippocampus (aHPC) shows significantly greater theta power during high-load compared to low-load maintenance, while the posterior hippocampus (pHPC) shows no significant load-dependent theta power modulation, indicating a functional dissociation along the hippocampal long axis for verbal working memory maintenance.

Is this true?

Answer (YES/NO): NO